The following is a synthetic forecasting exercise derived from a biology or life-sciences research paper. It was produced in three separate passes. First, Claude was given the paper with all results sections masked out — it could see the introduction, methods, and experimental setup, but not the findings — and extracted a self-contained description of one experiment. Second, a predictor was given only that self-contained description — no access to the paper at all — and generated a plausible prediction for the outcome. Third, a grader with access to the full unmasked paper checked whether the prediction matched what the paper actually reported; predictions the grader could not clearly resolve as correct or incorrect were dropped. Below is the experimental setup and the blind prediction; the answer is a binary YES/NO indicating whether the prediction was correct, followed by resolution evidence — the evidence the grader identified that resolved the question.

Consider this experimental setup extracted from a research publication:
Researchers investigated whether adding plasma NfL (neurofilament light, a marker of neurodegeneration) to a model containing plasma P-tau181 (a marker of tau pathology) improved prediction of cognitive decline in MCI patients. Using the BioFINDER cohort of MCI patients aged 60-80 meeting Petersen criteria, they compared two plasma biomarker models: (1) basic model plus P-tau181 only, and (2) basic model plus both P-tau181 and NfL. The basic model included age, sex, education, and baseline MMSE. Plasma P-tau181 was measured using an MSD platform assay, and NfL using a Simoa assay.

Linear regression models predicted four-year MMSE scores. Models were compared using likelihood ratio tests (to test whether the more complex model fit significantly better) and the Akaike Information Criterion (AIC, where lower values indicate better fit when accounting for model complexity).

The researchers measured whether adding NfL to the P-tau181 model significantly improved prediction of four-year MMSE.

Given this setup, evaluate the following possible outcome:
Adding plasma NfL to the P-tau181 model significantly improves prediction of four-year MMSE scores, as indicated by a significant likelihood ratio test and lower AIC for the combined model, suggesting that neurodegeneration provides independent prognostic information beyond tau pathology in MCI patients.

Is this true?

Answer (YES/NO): NO